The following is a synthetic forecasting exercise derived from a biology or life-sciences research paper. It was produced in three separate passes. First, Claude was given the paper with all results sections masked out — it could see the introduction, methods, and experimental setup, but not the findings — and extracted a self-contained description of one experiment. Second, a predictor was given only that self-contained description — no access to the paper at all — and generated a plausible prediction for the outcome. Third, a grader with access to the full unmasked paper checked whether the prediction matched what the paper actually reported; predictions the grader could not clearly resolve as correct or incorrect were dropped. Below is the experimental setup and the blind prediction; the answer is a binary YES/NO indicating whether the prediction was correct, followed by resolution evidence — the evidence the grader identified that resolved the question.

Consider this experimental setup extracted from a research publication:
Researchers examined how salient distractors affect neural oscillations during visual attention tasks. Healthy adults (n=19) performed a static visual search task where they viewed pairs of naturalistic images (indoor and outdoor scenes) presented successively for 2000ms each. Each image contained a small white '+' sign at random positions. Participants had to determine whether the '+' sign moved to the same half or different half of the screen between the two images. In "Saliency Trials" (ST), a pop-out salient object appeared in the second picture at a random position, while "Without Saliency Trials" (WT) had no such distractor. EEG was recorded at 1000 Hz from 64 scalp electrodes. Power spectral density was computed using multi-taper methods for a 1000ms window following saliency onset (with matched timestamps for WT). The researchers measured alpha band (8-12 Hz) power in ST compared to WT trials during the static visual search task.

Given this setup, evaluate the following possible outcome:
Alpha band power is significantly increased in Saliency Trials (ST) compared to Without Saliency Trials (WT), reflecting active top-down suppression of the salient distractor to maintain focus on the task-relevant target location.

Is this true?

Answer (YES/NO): YES